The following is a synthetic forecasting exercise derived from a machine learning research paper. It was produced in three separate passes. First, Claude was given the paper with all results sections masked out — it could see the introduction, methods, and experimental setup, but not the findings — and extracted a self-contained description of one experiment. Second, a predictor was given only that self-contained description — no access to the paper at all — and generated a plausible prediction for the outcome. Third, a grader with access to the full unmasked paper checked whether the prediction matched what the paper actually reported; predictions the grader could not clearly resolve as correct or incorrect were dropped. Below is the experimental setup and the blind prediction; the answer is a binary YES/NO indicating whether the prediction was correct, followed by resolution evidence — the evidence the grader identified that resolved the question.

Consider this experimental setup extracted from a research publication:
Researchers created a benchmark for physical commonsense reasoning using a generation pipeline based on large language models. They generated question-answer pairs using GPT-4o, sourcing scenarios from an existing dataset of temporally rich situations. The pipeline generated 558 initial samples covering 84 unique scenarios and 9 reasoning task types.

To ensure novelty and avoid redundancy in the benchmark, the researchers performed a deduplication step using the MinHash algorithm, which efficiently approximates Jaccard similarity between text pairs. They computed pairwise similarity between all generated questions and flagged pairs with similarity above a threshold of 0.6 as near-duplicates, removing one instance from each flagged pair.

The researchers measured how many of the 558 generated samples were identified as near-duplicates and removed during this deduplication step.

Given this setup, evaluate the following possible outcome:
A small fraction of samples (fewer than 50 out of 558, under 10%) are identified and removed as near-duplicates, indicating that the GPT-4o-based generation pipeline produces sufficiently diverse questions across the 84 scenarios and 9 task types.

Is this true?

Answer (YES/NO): YES